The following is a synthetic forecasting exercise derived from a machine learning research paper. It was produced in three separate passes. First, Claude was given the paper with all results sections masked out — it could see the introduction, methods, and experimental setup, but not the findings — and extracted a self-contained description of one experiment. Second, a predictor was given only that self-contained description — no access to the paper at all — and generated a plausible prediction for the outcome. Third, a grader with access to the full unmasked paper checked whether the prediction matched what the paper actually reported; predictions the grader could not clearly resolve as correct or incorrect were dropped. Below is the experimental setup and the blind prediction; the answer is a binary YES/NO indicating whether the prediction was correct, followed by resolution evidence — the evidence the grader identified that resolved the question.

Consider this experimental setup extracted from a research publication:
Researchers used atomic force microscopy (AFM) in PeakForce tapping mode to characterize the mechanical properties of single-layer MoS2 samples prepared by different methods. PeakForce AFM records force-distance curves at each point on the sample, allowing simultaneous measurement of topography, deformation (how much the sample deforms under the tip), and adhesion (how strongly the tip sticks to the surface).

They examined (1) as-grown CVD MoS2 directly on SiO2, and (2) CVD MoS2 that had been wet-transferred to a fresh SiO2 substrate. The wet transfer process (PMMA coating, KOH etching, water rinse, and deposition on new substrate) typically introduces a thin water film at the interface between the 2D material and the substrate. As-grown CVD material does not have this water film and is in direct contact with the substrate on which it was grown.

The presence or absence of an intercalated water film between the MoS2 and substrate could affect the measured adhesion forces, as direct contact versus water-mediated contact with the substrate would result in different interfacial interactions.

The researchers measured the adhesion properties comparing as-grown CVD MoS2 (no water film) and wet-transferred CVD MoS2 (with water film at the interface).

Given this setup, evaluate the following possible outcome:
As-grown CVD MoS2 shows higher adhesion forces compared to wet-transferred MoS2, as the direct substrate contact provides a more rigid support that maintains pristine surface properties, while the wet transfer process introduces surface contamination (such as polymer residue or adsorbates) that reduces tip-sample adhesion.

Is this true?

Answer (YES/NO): NO